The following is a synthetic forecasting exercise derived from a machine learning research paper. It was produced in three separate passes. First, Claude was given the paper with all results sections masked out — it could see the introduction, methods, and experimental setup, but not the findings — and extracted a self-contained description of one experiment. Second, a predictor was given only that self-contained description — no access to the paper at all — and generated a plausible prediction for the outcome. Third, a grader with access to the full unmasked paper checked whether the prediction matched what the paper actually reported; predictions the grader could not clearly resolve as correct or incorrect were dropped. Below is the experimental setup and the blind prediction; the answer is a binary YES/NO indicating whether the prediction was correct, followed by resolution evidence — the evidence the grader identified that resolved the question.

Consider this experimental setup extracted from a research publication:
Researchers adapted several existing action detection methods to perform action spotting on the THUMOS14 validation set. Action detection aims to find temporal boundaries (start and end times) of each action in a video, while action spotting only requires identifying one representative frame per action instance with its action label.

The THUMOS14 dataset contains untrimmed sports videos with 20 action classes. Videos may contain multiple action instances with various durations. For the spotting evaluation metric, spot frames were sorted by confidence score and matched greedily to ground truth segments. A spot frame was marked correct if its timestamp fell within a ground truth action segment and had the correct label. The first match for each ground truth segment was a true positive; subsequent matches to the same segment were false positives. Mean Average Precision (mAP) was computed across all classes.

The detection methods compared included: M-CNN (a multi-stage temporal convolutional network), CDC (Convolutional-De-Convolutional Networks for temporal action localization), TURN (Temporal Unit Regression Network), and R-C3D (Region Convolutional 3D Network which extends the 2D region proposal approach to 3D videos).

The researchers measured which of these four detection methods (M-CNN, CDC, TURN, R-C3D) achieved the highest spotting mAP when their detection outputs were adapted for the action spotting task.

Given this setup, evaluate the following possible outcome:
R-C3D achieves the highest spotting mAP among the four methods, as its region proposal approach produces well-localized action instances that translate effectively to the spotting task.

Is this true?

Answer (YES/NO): YES